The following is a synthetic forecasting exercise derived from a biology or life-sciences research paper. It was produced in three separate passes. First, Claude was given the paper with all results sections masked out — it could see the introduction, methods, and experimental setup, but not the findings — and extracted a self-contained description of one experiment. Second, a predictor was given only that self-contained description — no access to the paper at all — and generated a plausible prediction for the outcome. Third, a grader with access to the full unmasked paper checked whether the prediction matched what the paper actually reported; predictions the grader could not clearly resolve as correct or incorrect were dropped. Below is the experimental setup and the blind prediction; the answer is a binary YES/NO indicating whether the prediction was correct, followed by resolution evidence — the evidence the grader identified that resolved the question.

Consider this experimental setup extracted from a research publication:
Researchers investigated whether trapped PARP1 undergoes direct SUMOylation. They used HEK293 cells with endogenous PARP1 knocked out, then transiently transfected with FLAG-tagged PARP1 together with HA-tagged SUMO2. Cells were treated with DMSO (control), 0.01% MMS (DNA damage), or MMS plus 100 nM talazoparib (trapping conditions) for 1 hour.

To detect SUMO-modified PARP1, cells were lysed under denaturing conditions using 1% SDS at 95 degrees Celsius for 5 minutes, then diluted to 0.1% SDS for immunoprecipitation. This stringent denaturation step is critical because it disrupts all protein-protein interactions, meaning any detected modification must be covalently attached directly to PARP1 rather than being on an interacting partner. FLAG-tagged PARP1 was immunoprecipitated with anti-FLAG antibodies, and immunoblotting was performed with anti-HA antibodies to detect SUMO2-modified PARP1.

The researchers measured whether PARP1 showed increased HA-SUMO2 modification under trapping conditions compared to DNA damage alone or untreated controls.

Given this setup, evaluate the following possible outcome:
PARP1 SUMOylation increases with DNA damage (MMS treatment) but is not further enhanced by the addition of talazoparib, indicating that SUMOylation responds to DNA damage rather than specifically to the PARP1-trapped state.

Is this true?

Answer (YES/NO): NO